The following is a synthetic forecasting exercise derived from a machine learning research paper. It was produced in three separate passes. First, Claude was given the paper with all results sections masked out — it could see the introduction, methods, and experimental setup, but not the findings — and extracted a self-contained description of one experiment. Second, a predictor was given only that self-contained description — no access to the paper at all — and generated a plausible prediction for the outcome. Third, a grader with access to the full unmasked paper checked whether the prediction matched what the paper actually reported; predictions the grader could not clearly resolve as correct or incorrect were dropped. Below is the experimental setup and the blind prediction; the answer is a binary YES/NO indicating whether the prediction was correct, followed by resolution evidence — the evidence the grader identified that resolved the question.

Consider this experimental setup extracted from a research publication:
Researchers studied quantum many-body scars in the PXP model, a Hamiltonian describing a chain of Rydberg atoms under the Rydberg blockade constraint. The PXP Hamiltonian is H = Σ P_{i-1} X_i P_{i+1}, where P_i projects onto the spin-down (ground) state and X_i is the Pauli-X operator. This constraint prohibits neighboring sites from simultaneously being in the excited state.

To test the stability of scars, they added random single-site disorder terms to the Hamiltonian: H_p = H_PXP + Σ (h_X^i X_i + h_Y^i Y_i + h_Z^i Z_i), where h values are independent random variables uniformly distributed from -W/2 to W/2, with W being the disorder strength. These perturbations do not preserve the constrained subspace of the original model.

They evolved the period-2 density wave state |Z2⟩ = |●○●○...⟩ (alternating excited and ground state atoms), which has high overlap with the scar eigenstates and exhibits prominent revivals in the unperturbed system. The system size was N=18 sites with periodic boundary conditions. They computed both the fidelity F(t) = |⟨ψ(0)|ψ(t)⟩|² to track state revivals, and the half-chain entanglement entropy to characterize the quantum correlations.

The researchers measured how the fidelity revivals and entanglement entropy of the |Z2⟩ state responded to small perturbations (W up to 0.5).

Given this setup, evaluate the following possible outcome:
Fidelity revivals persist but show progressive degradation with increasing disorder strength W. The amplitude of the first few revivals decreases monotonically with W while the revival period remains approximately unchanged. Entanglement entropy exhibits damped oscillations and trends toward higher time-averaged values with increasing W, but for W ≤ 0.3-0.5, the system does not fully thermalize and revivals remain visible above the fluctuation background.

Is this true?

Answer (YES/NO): NO